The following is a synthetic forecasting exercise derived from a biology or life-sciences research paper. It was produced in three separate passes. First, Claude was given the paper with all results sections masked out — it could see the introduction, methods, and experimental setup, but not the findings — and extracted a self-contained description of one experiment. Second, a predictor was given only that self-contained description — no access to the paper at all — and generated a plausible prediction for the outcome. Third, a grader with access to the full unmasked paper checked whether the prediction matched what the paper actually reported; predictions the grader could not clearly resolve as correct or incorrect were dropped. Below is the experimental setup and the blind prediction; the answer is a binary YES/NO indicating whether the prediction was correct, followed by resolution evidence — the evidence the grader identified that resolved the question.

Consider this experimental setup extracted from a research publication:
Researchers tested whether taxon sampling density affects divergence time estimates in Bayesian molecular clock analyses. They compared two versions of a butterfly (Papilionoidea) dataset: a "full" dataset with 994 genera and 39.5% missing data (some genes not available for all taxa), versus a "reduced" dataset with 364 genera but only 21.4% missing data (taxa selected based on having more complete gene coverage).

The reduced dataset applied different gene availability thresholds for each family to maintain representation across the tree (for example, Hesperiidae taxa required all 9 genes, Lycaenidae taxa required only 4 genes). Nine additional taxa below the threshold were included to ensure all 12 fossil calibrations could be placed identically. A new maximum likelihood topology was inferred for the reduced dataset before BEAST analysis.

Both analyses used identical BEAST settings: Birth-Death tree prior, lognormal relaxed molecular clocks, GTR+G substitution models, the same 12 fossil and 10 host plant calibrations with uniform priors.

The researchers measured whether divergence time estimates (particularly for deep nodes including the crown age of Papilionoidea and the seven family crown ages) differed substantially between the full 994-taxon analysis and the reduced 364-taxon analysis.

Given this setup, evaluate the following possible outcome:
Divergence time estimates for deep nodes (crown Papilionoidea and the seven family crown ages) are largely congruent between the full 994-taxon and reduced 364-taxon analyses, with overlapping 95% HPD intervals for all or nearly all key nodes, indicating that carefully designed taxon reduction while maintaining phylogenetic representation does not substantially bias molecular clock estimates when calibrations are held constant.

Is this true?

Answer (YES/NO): YES